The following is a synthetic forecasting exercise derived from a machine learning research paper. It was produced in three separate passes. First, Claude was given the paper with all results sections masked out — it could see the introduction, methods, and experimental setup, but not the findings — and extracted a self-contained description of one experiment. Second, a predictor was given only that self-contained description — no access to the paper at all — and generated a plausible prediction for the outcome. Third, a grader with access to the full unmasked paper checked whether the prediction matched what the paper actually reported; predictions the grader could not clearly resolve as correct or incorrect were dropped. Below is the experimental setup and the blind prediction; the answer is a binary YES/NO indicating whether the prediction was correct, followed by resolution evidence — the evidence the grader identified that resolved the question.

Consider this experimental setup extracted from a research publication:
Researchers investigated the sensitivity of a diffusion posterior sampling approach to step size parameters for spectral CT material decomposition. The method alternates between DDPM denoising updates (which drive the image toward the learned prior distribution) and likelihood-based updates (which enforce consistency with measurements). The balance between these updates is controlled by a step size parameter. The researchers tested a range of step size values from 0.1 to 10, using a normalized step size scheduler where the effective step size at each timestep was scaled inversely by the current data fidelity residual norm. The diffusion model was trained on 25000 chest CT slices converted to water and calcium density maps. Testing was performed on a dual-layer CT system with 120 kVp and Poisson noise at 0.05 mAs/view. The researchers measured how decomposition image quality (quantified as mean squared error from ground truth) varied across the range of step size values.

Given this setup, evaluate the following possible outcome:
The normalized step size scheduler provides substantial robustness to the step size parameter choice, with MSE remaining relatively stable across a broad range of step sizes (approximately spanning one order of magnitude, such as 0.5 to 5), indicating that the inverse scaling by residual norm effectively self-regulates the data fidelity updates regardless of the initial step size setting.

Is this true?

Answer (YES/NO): NO